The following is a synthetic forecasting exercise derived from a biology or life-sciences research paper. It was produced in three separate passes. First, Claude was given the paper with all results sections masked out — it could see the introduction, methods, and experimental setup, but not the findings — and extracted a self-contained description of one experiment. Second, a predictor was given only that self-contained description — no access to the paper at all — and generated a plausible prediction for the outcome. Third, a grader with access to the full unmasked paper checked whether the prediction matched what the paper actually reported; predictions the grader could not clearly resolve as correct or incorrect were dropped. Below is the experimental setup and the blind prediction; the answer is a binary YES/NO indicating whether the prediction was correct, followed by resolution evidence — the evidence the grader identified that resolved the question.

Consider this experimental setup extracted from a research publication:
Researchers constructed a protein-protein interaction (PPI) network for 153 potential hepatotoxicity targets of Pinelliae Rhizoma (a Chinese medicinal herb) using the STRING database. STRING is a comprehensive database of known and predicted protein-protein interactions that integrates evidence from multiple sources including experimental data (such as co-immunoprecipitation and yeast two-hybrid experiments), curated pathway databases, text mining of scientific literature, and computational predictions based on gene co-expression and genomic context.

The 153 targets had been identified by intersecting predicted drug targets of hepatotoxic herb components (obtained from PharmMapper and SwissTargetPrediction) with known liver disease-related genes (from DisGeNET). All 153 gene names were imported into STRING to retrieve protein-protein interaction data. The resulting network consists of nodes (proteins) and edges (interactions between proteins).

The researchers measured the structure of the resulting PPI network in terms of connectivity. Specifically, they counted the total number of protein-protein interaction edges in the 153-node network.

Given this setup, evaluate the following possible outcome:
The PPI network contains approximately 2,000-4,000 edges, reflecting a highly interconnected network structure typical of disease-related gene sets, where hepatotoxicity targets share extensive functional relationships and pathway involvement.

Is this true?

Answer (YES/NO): NO